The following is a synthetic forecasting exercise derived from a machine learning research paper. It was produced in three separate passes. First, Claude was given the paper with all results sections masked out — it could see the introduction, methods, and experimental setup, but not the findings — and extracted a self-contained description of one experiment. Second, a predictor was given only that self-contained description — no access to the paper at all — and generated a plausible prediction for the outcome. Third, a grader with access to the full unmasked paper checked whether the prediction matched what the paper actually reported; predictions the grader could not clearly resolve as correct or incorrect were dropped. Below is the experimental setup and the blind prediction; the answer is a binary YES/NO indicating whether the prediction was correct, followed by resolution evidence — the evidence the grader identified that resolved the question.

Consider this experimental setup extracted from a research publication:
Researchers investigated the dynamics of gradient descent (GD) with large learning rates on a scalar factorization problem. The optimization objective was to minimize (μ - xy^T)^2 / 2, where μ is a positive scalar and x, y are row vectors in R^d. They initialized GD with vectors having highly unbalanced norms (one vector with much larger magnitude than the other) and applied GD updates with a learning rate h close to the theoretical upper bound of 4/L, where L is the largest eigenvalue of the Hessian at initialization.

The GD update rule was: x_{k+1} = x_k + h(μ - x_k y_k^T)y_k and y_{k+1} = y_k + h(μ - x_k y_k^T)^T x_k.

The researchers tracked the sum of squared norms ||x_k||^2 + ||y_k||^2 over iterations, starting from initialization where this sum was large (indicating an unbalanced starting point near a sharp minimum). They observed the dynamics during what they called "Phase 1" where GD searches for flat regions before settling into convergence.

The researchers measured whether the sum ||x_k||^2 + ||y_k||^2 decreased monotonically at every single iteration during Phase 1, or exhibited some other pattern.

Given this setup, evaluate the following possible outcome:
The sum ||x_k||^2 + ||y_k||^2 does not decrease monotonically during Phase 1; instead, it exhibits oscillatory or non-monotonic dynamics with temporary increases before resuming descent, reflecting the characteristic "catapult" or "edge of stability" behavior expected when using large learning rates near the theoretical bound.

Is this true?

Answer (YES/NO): YES